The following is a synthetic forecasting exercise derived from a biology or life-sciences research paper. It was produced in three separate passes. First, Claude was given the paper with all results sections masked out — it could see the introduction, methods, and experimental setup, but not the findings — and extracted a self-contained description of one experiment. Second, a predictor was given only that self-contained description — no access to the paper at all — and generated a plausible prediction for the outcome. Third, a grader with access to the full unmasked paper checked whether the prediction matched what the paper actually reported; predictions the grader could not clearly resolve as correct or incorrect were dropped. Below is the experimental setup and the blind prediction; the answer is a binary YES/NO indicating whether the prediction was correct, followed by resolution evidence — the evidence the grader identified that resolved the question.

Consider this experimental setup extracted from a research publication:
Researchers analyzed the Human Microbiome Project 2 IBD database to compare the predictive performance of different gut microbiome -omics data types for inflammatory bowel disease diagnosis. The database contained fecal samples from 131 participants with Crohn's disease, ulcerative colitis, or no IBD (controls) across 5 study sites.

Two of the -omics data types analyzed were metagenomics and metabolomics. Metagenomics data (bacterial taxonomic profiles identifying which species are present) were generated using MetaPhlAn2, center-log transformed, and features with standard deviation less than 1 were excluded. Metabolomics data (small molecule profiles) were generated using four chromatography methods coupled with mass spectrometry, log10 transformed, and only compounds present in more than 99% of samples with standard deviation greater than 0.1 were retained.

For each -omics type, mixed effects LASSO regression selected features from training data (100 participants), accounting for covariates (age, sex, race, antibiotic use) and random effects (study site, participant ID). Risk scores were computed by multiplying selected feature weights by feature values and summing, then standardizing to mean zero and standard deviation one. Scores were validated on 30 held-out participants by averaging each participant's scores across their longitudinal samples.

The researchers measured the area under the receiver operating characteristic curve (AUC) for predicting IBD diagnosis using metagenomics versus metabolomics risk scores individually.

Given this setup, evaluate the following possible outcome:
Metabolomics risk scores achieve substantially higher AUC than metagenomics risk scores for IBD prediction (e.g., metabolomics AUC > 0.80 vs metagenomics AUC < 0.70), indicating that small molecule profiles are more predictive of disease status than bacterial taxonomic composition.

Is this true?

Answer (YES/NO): YES